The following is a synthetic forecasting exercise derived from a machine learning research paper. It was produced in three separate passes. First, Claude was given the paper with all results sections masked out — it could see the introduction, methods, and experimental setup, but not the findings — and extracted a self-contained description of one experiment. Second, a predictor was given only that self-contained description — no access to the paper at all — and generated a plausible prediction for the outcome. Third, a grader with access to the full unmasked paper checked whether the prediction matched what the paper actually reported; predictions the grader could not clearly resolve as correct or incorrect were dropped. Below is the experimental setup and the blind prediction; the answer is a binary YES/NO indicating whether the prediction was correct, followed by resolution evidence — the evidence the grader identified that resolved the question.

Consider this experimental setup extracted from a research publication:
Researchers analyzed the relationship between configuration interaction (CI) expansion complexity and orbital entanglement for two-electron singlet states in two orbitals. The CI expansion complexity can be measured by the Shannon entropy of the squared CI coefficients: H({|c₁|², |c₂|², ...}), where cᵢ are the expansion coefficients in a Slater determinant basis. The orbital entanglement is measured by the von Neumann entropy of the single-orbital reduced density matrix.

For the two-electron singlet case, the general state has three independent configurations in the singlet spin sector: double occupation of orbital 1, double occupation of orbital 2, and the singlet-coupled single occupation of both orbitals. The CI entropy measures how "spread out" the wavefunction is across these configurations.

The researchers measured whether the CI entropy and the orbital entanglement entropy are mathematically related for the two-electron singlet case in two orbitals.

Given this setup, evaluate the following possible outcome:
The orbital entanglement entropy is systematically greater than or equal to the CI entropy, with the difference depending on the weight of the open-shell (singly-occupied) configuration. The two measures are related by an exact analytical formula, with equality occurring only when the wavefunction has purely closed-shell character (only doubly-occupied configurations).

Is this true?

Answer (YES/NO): NO